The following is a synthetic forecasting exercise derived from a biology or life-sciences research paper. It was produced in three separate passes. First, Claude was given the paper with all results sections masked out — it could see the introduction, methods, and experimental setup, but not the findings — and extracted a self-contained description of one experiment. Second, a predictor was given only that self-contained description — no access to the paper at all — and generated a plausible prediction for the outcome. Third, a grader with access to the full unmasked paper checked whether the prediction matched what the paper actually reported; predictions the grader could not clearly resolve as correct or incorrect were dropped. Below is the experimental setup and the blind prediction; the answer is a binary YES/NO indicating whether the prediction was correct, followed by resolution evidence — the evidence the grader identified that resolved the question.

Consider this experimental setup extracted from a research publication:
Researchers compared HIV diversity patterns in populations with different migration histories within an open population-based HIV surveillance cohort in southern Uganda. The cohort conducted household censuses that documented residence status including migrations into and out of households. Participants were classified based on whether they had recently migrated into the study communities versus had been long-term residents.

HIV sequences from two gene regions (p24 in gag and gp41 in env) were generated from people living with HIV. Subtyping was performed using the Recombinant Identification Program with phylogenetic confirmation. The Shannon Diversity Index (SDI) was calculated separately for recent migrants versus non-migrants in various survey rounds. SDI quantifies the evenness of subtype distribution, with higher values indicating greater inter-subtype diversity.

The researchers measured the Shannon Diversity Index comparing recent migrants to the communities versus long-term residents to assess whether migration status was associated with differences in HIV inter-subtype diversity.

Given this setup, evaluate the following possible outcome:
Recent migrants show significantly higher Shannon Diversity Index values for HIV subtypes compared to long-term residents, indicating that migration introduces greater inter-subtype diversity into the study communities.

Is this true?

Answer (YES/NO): NO